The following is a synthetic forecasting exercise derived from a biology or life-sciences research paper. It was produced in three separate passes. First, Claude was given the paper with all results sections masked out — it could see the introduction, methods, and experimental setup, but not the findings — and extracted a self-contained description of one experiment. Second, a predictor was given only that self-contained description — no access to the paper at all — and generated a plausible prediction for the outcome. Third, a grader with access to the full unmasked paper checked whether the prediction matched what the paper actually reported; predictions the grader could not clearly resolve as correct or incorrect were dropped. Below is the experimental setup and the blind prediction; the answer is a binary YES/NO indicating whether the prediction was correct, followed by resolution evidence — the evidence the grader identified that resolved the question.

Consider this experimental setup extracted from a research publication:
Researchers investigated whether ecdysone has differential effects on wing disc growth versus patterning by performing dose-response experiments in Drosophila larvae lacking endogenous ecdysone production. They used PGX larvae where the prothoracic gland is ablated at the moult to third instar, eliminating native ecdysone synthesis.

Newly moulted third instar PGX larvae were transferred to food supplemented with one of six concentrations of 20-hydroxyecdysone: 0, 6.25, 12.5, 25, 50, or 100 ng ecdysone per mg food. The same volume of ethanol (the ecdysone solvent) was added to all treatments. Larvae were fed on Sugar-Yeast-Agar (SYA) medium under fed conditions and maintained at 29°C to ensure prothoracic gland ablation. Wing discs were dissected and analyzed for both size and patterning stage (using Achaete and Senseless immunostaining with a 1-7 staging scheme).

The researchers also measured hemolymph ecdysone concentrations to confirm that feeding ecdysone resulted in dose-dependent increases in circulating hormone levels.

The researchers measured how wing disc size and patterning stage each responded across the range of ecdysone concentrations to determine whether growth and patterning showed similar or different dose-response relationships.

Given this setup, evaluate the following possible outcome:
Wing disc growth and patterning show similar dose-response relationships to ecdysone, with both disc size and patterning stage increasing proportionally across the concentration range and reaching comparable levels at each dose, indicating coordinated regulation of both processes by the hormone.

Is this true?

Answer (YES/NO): NO